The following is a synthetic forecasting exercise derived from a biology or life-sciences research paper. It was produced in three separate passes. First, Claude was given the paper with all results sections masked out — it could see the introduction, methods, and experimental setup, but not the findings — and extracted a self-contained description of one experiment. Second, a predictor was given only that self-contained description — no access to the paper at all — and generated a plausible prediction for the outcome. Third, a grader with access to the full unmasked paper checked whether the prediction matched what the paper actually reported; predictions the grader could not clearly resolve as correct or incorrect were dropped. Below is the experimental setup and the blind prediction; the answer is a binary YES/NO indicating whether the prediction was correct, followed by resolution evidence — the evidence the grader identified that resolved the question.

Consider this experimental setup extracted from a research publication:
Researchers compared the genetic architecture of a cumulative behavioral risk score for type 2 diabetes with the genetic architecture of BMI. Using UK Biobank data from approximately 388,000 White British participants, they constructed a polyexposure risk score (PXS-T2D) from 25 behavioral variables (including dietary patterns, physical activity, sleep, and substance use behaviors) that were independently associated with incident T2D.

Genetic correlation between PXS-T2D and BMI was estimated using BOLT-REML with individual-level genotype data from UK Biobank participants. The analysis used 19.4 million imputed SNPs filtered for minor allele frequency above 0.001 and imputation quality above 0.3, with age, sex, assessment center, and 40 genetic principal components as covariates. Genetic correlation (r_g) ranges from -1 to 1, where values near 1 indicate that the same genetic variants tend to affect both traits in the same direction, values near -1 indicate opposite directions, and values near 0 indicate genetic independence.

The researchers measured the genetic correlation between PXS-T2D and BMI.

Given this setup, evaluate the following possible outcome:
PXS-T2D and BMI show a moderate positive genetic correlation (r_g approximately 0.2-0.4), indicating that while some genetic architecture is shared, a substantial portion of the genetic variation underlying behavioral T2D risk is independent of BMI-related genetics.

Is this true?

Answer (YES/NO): NO